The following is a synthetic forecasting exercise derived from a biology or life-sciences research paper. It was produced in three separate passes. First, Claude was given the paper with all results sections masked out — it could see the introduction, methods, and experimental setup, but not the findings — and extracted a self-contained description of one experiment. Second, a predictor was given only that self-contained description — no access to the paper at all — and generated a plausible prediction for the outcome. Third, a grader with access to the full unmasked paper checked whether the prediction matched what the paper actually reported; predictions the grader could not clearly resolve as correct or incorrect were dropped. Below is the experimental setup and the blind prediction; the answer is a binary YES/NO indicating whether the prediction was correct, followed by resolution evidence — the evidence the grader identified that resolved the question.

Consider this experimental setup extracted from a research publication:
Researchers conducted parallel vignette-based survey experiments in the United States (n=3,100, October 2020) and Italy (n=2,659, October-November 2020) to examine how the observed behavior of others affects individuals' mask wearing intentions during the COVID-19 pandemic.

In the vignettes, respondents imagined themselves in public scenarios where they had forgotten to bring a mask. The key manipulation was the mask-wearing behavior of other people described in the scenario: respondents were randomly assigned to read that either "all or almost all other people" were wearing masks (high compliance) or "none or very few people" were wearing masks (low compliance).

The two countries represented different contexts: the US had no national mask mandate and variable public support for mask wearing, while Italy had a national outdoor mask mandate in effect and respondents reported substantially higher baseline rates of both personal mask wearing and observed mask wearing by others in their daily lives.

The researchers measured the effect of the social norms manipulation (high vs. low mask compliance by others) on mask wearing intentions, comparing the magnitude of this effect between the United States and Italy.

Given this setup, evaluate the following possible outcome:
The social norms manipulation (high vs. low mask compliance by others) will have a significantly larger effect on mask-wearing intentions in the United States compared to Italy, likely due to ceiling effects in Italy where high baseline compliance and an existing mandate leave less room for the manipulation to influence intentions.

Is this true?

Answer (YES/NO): NO